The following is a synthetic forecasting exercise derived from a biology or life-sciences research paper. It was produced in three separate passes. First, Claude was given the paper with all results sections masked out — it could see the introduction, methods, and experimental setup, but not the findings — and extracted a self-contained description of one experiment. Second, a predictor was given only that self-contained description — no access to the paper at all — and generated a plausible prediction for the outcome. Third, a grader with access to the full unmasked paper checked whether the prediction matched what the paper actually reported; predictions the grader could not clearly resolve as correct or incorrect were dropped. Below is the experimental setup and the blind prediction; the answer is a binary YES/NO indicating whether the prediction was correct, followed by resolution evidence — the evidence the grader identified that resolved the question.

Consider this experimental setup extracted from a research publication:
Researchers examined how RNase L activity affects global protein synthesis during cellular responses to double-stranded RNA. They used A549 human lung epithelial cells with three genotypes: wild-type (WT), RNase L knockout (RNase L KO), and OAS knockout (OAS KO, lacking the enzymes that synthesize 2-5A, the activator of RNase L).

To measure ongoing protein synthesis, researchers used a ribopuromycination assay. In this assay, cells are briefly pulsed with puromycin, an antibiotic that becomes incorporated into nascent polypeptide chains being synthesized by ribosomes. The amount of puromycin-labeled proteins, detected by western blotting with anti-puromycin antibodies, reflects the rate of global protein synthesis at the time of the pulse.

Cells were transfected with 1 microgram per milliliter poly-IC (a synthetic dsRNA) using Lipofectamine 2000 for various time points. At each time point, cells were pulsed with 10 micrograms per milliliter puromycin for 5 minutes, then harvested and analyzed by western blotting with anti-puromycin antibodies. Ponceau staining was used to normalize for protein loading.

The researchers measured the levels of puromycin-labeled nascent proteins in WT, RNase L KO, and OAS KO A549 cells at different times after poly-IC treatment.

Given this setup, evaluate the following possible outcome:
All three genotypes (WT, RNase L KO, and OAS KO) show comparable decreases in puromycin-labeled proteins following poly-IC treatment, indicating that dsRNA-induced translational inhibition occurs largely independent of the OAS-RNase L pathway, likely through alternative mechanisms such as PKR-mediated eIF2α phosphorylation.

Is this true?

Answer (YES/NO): NO